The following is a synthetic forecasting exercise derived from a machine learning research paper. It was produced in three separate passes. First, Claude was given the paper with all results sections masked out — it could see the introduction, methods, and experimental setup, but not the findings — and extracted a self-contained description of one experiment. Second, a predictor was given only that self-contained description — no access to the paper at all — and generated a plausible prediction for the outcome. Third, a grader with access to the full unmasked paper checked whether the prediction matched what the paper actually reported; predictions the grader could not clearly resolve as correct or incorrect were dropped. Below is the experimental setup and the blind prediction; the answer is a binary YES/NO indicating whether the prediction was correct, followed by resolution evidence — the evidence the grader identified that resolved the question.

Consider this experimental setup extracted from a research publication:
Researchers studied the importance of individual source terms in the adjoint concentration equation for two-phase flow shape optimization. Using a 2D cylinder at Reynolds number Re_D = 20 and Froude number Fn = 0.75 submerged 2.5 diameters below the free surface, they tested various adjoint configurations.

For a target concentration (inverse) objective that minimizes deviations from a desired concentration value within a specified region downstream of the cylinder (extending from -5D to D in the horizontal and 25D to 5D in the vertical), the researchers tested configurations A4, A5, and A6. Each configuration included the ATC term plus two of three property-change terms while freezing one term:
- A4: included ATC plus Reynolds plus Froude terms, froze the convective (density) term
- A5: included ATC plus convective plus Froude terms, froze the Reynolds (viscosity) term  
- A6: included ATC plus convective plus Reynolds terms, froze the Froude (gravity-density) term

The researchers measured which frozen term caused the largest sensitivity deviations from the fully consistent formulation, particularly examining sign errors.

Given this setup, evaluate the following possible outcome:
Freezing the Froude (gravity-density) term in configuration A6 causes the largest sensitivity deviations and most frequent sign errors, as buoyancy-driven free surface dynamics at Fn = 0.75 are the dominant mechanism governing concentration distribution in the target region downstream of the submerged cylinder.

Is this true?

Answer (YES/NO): YES